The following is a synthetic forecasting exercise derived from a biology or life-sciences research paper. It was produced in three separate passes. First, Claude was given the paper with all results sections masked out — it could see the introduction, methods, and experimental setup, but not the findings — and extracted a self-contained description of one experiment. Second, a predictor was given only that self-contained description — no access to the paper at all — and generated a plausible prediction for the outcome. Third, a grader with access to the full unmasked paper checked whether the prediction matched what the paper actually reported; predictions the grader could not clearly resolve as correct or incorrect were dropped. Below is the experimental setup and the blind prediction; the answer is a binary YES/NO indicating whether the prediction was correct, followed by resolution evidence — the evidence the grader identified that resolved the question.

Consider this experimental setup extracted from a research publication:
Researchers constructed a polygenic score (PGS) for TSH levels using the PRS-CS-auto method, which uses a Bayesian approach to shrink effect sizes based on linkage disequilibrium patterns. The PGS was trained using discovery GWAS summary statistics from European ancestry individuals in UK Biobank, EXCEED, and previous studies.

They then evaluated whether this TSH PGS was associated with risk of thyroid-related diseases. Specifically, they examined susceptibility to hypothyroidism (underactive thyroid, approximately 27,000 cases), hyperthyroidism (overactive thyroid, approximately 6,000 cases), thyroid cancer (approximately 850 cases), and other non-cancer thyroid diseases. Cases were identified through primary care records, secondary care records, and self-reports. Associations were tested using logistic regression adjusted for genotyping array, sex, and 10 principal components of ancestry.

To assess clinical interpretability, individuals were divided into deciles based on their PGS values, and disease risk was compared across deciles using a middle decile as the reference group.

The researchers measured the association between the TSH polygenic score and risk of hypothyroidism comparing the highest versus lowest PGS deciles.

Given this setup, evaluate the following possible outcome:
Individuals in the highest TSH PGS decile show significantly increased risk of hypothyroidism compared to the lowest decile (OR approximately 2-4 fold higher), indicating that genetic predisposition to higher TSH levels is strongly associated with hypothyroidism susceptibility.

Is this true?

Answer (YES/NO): YES